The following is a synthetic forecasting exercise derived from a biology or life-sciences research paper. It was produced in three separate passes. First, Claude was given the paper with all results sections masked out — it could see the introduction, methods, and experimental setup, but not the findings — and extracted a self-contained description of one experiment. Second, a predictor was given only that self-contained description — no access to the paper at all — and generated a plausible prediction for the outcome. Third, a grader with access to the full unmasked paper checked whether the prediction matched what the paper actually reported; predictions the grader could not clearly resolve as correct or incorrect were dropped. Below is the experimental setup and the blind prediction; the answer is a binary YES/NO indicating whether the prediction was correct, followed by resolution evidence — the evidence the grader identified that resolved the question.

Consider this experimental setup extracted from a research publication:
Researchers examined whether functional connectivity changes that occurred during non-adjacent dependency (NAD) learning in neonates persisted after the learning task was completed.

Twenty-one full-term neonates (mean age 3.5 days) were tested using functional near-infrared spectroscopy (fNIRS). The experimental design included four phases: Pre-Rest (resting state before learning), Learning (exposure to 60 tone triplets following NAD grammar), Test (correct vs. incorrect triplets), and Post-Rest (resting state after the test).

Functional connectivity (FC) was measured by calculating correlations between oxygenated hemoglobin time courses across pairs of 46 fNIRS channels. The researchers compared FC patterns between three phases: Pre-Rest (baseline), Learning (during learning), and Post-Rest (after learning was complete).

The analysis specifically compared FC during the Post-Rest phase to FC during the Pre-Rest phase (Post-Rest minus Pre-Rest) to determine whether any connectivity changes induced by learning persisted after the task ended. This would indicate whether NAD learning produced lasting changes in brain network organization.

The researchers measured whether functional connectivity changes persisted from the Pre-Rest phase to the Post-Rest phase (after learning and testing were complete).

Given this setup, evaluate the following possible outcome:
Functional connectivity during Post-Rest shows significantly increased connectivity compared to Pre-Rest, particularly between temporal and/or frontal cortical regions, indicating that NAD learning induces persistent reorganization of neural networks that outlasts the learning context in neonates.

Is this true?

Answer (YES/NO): NO